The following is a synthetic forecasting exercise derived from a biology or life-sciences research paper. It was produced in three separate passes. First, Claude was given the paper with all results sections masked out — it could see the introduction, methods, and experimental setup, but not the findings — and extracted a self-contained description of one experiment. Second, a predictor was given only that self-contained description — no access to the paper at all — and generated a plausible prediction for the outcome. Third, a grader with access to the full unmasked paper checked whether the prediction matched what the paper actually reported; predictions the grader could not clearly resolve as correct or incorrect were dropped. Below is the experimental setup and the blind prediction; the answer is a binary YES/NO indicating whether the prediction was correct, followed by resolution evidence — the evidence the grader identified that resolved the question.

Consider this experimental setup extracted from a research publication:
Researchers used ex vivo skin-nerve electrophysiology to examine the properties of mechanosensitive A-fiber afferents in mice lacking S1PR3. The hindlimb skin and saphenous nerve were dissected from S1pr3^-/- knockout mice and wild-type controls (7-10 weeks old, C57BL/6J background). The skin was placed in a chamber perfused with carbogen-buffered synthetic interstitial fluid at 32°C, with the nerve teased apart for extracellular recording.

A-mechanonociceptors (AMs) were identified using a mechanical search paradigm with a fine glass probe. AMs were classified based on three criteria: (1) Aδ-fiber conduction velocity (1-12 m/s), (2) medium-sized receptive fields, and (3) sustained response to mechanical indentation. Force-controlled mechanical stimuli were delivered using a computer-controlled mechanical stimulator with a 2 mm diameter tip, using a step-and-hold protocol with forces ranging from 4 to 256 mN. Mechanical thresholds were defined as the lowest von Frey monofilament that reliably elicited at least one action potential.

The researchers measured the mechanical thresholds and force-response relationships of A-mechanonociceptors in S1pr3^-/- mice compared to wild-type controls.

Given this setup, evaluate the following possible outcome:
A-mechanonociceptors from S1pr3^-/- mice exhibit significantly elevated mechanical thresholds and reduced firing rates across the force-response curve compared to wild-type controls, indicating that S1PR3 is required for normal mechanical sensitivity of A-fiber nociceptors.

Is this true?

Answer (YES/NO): NO